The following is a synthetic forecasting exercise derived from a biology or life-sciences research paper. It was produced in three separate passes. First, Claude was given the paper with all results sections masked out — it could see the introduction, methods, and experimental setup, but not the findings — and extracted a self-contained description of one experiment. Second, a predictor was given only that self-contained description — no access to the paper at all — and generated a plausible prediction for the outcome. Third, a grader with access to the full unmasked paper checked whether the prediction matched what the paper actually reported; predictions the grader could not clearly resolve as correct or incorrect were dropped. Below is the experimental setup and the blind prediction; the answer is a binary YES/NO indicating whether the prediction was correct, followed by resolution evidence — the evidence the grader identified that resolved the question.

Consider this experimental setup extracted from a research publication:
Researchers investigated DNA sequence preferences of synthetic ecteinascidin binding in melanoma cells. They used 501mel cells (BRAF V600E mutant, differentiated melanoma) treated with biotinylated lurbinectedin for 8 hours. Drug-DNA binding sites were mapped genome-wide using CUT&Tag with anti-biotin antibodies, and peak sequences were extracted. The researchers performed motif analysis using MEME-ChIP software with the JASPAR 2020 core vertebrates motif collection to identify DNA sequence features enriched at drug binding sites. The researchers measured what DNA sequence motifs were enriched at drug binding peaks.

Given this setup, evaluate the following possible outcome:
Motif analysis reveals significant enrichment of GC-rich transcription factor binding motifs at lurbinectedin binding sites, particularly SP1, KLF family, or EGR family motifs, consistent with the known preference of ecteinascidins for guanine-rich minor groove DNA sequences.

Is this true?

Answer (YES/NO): NO